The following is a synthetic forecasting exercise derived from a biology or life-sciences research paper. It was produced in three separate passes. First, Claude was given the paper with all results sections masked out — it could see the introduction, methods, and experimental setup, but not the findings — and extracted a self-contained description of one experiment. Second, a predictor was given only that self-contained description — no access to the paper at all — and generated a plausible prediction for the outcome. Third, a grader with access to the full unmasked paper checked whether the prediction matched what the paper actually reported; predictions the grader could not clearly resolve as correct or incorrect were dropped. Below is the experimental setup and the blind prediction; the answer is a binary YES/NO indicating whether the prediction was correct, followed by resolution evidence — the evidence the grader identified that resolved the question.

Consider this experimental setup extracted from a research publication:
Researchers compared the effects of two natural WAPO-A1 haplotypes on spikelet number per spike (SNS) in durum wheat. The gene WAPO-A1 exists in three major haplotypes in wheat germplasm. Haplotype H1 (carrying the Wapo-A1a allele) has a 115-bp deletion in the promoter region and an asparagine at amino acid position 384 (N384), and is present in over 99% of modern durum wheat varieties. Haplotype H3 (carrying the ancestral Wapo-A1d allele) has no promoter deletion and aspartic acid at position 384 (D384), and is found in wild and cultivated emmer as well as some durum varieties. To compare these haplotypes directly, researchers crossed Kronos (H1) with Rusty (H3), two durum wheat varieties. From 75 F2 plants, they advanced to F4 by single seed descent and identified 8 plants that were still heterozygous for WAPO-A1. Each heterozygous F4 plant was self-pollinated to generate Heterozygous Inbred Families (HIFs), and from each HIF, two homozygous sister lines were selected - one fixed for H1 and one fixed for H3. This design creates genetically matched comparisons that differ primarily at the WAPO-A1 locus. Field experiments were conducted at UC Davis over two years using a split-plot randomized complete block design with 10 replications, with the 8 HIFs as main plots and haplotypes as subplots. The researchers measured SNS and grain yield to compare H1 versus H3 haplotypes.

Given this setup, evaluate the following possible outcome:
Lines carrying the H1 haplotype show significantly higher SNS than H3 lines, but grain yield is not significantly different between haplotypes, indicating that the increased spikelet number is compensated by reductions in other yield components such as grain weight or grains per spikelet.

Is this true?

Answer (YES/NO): NO